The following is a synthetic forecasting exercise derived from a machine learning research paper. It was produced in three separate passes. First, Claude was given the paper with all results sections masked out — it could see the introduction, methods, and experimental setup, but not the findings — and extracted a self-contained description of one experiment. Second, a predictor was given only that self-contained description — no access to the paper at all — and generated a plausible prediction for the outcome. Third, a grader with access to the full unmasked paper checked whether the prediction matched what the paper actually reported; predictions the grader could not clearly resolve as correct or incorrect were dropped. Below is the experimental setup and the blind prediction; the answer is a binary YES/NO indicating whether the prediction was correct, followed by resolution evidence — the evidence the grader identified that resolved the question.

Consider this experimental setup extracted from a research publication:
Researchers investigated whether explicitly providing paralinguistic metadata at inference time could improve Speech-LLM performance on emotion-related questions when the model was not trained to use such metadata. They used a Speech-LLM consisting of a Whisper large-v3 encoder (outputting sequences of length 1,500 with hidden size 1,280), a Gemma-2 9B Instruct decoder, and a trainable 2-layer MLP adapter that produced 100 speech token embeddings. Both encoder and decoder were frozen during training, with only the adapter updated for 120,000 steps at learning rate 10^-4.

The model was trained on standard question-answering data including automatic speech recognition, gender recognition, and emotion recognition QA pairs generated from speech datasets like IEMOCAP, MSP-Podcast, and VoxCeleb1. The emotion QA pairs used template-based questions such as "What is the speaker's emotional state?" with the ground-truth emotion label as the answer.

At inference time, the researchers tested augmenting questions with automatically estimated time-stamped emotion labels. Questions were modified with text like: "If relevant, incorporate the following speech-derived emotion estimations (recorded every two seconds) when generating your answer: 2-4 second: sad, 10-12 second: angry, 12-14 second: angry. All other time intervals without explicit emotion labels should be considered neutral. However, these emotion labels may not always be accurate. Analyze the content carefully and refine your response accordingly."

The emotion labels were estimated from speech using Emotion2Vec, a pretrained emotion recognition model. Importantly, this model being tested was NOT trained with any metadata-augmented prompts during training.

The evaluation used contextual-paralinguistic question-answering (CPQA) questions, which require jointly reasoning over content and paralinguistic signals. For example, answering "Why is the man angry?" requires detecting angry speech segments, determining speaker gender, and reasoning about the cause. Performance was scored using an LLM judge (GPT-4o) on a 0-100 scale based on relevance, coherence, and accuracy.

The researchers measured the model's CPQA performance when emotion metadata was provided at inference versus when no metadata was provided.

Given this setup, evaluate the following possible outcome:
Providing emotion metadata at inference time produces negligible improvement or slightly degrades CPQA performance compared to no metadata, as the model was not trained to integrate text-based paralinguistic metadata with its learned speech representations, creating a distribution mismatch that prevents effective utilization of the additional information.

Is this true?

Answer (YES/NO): NO